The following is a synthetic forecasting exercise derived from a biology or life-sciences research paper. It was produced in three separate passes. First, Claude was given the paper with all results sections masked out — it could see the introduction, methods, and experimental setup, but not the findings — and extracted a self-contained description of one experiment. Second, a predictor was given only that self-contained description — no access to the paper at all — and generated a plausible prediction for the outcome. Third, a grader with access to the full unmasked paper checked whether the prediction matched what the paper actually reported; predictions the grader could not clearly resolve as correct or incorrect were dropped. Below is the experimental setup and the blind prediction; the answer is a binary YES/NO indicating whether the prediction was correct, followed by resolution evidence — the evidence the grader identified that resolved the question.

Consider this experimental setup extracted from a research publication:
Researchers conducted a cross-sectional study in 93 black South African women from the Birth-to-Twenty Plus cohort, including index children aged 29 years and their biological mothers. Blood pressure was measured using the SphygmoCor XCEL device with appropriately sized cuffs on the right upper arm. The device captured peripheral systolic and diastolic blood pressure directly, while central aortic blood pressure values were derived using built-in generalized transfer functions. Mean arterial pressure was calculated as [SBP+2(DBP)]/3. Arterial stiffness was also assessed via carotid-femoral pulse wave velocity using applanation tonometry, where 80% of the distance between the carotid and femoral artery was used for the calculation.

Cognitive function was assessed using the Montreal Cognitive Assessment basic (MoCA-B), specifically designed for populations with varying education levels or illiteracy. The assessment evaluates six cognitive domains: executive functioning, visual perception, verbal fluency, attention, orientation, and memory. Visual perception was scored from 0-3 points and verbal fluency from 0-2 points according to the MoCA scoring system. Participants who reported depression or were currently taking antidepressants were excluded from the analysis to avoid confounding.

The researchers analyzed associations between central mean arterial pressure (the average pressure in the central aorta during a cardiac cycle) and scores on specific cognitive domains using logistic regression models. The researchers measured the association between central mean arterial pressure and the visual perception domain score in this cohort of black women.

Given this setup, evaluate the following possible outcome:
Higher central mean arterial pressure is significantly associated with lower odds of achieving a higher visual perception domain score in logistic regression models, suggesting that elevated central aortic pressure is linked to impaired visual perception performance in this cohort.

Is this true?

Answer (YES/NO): YES